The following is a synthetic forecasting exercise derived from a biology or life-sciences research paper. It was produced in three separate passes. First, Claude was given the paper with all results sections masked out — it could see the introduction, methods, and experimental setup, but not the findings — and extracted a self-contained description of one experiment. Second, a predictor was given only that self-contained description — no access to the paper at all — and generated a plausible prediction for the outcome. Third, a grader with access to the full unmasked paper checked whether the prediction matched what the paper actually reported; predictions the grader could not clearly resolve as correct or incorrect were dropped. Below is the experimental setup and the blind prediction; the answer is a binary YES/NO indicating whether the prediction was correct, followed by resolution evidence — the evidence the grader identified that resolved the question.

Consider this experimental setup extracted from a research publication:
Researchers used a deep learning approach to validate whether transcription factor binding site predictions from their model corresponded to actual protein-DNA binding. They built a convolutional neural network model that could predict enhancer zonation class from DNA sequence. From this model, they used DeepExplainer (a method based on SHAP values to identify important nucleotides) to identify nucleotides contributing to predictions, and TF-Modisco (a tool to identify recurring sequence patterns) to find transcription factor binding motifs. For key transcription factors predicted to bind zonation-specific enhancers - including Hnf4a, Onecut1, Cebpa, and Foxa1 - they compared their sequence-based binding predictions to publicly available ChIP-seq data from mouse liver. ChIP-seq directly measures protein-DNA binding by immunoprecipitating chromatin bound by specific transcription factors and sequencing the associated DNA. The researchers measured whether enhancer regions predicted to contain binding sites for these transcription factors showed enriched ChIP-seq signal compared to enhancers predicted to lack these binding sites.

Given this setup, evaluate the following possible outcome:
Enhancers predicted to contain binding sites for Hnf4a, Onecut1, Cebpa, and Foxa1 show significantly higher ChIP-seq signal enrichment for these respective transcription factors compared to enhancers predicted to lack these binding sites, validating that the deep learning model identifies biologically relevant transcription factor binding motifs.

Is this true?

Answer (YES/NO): YES